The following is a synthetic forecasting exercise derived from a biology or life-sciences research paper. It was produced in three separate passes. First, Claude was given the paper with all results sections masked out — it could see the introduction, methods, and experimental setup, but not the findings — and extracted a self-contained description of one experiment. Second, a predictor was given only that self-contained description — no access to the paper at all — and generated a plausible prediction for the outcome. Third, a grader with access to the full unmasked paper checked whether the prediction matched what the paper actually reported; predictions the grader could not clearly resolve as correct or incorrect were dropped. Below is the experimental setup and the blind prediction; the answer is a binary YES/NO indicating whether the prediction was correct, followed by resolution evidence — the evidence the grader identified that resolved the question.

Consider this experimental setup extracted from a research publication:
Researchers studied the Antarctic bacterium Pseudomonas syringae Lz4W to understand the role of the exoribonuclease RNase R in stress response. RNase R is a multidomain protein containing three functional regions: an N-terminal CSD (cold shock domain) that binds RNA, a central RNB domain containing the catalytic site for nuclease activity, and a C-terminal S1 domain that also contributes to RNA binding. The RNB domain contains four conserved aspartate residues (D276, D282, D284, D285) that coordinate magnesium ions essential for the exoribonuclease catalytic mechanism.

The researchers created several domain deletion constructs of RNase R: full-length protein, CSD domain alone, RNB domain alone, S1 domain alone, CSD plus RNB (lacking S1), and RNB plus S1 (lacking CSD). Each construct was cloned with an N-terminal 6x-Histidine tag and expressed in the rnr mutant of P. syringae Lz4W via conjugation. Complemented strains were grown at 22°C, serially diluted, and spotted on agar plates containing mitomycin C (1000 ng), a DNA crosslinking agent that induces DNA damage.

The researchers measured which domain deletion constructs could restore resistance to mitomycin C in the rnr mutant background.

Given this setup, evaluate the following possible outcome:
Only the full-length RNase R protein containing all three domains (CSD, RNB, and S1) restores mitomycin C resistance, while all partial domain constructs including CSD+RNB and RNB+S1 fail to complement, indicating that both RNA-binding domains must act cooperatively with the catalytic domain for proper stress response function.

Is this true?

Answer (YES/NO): NO